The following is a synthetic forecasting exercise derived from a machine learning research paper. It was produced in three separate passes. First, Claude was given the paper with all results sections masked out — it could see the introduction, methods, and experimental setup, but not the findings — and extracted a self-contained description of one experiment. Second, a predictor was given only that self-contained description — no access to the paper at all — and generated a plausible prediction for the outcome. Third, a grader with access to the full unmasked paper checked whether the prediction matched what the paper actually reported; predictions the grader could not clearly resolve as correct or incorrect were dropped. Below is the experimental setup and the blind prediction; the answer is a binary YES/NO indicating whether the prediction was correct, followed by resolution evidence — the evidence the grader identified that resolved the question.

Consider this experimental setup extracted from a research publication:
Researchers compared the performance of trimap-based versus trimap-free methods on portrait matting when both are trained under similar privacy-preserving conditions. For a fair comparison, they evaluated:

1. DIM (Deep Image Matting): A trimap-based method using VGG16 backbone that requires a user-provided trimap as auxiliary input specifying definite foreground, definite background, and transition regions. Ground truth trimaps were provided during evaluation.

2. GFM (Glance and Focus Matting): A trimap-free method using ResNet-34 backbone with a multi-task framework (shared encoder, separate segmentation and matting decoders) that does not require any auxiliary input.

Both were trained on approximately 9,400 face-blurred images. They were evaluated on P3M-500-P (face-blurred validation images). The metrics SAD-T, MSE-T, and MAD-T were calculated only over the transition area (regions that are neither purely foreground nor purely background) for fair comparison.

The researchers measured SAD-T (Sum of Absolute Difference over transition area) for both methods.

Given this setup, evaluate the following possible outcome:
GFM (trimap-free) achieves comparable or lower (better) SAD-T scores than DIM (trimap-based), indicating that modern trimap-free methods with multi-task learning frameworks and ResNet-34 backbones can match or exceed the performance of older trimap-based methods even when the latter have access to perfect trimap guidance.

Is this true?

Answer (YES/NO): NO